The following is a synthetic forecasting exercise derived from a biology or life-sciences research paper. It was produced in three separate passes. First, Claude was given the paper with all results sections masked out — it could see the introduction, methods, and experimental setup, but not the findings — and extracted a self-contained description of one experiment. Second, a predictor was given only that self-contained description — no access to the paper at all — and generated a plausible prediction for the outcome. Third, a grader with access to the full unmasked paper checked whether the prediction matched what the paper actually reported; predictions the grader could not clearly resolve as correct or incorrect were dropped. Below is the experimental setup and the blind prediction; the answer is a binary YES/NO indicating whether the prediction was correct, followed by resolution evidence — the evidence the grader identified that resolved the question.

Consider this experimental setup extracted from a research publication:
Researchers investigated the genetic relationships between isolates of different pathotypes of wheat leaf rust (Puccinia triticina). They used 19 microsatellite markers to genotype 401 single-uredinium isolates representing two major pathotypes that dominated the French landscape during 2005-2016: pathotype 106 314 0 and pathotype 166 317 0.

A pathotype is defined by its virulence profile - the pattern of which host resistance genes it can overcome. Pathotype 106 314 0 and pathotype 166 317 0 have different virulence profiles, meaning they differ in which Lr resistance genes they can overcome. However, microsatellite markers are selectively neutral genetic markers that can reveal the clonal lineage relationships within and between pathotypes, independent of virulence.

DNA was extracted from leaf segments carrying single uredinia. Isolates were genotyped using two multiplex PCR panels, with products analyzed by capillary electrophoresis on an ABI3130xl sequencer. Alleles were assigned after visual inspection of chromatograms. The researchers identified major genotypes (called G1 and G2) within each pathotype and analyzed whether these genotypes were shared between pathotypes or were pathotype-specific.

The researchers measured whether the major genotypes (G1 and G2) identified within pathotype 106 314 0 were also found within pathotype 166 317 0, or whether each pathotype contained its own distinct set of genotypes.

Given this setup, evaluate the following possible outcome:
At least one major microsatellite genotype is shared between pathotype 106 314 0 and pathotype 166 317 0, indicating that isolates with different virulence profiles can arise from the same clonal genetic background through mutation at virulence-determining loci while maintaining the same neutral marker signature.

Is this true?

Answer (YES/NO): NO